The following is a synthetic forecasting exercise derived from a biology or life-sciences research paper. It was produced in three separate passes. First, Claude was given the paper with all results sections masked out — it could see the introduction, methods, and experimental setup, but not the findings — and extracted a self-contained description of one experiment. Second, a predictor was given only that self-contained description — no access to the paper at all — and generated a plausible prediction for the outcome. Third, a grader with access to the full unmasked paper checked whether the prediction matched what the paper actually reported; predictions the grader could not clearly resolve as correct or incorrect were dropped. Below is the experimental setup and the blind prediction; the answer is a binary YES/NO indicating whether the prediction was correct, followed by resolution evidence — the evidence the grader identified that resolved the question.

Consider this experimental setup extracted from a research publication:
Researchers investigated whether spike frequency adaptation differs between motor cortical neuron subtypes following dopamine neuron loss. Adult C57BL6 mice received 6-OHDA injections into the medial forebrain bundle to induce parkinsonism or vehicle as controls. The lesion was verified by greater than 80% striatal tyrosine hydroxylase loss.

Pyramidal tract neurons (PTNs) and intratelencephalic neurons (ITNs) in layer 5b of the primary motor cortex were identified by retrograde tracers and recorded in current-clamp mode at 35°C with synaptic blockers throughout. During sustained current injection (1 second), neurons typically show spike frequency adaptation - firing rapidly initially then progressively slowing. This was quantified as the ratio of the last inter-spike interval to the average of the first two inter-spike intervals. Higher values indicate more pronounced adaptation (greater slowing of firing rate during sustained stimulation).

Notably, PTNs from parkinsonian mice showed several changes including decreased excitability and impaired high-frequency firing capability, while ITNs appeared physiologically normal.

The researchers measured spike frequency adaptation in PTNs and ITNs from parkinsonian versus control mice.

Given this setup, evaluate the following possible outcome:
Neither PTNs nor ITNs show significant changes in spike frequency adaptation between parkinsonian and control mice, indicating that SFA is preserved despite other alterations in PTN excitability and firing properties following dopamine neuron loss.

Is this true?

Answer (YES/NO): NO